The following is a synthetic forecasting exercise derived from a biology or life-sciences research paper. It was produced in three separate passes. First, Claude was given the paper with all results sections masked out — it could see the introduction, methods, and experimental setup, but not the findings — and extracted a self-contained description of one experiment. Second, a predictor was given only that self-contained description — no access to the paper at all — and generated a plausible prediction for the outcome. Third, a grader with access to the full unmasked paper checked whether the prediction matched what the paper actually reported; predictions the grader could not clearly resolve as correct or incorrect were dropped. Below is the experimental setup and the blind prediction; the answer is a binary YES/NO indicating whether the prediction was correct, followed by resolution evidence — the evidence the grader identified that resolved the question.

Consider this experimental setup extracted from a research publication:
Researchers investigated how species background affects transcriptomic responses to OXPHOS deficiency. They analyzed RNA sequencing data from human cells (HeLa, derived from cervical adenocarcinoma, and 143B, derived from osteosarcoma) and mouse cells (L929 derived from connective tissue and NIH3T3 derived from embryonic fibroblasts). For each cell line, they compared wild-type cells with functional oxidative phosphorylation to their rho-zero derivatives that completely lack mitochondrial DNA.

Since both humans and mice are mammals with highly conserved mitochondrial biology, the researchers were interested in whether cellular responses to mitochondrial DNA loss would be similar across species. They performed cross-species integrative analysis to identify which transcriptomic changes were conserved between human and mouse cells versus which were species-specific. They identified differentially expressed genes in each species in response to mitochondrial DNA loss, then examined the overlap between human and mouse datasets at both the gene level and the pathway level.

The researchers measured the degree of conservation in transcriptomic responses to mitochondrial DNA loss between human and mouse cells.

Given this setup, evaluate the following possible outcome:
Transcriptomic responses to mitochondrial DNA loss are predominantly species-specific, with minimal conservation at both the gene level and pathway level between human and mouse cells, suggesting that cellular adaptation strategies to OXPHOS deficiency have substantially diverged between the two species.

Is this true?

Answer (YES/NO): NO